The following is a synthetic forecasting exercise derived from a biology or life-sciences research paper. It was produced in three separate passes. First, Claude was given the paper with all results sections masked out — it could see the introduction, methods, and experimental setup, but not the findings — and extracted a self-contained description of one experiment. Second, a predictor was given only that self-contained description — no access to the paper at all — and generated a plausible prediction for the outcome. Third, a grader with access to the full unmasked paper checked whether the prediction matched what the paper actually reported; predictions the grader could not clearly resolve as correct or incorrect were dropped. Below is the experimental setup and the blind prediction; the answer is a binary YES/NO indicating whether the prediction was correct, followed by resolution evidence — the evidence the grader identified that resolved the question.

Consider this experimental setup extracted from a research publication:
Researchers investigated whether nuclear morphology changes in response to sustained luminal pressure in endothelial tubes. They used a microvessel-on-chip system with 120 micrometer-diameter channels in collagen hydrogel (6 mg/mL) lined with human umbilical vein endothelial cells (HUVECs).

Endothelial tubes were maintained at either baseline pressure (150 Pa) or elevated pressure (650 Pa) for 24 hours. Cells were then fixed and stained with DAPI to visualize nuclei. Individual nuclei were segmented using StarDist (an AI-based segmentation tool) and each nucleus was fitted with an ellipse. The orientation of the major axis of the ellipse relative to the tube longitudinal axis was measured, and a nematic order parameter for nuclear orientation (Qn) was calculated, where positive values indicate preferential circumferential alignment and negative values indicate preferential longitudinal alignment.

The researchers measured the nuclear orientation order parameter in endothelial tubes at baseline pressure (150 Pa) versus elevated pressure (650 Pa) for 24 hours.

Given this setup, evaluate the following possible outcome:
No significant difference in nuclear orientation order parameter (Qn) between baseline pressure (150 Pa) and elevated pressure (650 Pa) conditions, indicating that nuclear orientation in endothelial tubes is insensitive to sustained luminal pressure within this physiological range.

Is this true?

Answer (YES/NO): NO